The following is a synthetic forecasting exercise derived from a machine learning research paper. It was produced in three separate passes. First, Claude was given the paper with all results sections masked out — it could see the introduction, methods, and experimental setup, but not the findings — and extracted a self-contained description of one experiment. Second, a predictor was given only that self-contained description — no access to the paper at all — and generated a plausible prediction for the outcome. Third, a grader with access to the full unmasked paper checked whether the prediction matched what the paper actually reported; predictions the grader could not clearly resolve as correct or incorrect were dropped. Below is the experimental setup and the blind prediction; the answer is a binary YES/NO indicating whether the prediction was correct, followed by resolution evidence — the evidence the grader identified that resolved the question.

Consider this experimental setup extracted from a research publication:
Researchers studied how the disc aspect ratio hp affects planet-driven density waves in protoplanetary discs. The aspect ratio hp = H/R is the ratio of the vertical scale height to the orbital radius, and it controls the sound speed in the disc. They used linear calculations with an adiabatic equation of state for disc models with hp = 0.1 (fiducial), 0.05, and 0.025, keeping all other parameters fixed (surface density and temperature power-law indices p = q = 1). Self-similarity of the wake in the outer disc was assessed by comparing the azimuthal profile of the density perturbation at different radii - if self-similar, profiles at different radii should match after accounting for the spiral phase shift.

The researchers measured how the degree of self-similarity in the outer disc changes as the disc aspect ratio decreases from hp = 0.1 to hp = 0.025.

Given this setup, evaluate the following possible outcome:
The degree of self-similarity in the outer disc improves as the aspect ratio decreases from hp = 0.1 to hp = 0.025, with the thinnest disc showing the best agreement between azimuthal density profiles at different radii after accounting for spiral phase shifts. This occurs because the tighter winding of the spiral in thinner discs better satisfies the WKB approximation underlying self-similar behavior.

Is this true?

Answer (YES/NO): NO